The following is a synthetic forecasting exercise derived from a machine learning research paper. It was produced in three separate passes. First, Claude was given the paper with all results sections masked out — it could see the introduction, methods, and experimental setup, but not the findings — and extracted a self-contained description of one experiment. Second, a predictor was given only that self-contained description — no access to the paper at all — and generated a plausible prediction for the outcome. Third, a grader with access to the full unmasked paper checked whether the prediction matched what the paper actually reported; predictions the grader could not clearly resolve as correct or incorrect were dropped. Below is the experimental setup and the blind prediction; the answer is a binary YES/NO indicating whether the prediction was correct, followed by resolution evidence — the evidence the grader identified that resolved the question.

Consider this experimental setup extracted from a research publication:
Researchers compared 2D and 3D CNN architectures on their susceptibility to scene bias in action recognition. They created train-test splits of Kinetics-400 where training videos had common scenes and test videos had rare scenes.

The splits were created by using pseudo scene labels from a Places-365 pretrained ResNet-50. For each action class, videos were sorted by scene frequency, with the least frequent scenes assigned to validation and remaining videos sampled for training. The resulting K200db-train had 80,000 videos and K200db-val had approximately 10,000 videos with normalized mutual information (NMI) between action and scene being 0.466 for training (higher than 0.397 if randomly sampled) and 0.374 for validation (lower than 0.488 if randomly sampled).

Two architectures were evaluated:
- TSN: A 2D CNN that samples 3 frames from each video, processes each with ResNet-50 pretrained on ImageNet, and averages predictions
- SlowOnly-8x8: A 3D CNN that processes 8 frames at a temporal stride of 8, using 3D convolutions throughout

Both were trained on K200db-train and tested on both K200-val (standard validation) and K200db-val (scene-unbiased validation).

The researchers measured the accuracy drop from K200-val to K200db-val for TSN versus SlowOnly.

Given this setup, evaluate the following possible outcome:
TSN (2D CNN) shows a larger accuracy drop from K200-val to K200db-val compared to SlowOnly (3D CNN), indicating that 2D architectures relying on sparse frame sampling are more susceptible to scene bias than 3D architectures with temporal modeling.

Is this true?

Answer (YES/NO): NO